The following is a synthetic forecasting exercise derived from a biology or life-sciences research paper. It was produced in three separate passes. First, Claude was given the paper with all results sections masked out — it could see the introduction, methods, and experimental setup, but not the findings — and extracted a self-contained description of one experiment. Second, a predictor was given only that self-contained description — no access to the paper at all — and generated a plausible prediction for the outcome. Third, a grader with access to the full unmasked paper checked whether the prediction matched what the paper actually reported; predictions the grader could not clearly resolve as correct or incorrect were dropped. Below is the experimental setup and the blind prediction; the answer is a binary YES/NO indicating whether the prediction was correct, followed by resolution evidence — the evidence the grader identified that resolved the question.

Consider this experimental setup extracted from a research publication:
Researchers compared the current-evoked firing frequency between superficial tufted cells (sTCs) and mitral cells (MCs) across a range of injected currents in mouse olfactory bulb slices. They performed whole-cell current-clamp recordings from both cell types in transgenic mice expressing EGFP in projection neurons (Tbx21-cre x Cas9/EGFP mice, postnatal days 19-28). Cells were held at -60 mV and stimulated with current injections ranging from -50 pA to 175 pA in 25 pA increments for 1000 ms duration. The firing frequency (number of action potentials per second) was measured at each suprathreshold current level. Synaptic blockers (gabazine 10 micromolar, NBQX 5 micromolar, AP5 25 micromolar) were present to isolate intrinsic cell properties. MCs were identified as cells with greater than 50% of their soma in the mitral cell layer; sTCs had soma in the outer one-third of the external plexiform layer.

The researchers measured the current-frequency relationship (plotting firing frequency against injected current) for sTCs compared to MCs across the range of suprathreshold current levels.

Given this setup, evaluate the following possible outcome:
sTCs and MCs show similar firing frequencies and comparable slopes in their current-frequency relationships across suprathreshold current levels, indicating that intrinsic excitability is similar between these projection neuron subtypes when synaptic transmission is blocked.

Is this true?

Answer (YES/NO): NO